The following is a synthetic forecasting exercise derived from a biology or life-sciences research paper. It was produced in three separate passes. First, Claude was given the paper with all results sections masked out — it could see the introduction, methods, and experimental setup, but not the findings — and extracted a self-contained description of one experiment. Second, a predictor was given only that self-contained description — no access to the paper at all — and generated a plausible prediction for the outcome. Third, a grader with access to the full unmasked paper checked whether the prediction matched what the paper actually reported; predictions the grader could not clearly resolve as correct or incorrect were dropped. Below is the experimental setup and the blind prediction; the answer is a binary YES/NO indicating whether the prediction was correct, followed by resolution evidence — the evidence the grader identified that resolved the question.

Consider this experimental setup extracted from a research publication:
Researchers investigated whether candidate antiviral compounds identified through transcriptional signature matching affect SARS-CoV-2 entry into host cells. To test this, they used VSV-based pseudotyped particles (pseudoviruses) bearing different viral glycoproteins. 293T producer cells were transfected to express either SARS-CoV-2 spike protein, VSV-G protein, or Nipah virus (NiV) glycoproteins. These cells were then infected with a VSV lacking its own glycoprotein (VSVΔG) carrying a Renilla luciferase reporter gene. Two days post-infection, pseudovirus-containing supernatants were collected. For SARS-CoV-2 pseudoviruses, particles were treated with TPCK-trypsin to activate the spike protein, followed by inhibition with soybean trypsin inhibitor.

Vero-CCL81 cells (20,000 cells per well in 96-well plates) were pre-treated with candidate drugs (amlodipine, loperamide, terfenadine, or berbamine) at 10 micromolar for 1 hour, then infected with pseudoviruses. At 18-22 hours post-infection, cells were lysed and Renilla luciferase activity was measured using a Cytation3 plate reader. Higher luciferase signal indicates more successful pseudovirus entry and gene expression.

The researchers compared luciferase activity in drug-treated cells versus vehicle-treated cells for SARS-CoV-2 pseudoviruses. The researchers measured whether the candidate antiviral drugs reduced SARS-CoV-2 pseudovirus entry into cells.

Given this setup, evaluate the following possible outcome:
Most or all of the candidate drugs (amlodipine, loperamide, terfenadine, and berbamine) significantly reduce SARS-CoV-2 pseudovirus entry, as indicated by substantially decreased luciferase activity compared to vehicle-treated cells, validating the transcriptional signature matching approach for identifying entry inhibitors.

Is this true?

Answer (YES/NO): NO